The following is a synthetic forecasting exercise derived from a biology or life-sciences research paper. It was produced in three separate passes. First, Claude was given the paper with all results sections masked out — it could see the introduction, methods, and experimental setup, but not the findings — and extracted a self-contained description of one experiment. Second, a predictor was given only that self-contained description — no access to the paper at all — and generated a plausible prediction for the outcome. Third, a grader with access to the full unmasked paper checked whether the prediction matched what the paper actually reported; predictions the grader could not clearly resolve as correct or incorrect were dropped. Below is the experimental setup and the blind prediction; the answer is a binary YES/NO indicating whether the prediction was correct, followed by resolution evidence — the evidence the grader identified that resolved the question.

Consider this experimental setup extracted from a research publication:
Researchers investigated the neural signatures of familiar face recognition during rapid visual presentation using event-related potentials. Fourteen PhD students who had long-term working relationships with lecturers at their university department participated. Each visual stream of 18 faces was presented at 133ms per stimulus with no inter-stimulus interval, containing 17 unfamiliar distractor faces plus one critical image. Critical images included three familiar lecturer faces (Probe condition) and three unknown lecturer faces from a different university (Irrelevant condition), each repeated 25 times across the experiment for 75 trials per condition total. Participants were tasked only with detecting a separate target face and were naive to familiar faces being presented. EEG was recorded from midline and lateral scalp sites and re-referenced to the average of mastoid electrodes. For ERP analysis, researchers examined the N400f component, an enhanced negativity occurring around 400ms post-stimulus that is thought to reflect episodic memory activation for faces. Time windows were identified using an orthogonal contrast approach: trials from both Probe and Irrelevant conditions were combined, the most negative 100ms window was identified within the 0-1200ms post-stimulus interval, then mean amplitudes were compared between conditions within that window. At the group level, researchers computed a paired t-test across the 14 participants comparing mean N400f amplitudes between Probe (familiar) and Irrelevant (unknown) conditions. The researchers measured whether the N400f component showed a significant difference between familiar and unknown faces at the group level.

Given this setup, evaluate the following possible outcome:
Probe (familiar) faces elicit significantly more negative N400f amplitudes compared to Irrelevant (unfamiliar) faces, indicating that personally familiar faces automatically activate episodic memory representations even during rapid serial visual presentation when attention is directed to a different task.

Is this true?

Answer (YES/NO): NO